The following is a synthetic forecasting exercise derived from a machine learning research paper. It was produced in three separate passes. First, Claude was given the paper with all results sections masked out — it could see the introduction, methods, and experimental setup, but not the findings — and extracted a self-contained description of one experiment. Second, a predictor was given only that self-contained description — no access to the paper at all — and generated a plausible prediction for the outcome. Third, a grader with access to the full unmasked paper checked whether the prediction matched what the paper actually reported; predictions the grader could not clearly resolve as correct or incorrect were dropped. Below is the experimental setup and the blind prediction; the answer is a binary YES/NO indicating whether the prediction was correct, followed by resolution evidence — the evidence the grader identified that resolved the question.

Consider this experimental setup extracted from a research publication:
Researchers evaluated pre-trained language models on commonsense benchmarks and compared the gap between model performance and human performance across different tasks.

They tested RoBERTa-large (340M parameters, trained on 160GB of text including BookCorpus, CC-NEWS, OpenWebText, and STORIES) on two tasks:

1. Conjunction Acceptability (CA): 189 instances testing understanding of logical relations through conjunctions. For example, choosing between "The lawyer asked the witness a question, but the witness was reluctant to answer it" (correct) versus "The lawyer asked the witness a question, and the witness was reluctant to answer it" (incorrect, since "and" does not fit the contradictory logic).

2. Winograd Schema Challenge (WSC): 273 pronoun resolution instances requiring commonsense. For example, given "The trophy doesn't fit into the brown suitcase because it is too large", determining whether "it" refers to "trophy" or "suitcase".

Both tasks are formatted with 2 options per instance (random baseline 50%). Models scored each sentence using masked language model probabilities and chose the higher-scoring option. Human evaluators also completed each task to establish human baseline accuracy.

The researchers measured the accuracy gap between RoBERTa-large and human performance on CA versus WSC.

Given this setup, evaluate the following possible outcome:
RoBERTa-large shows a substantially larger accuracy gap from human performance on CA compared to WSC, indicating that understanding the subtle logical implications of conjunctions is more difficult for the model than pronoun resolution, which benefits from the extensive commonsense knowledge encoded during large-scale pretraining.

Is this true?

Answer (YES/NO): NO